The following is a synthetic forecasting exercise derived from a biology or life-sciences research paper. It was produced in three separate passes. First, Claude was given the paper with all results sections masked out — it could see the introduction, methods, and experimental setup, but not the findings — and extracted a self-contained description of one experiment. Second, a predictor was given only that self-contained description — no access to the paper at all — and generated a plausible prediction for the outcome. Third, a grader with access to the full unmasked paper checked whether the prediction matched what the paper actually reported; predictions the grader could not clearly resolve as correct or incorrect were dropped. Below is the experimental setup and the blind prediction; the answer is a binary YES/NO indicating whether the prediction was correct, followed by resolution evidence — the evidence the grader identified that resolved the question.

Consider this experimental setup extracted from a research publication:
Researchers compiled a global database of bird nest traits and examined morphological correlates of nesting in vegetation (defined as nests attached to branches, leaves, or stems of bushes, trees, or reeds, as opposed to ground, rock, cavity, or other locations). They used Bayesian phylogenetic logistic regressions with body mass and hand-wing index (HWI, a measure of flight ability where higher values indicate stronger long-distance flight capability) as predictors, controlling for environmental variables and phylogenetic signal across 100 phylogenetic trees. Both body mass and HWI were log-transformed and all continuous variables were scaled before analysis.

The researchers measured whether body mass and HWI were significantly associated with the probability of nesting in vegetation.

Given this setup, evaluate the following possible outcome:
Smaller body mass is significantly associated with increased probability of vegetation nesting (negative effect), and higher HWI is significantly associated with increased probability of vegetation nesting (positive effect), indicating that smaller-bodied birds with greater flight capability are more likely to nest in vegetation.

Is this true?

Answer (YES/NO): NO